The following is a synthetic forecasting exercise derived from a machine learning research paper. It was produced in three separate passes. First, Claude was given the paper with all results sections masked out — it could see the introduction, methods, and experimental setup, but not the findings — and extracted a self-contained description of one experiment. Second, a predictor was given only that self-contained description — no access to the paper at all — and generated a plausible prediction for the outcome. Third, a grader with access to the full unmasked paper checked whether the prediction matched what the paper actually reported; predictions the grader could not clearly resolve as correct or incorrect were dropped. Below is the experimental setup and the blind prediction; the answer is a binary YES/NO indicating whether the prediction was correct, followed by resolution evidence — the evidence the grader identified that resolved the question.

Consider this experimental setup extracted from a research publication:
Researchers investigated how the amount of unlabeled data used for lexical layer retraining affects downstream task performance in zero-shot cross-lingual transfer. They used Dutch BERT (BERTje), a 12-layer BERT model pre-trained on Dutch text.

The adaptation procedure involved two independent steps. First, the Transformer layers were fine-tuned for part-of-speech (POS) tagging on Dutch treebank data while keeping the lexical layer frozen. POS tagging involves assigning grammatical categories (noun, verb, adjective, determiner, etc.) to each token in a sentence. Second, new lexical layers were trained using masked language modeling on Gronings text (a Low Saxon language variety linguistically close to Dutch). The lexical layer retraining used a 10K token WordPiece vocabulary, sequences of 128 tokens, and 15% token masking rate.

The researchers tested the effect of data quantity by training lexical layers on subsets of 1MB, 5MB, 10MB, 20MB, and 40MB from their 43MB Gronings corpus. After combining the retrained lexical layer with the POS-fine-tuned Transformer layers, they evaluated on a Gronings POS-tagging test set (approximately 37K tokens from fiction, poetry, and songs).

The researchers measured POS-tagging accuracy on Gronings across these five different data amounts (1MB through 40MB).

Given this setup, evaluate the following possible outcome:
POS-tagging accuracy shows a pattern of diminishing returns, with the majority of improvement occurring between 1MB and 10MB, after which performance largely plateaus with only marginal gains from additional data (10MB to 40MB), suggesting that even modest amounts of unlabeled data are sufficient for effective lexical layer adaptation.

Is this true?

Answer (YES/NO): YES